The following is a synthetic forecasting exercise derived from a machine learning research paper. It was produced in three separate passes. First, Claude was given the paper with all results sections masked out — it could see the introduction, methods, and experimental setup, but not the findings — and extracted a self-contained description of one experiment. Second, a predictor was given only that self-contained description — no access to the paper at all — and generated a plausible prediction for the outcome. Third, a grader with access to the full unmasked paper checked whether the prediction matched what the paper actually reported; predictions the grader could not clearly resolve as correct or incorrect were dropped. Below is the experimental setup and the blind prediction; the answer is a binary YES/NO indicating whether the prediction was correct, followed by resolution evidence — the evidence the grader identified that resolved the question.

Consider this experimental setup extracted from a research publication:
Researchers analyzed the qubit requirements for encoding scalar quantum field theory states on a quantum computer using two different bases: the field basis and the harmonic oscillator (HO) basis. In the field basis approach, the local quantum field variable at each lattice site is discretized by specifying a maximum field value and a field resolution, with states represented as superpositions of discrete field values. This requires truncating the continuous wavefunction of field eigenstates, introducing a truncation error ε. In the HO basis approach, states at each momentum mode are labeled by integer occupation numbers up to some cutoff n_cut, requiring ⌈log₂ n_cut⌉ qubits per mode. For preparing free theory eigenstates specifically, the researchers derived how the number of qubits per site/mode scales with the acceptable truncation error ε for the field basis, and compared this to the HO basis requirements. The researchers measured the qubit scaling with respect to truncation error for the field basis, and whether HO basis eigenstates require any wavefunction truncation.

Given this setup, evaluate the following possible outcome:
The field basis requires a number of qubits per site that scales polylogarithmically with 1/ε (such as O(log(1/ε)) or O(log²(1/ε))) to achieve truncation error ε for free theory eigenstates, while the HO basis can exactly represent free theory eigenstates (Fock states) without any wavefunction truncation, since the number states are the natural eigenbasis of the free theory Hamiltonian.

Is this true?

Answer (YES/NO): NO